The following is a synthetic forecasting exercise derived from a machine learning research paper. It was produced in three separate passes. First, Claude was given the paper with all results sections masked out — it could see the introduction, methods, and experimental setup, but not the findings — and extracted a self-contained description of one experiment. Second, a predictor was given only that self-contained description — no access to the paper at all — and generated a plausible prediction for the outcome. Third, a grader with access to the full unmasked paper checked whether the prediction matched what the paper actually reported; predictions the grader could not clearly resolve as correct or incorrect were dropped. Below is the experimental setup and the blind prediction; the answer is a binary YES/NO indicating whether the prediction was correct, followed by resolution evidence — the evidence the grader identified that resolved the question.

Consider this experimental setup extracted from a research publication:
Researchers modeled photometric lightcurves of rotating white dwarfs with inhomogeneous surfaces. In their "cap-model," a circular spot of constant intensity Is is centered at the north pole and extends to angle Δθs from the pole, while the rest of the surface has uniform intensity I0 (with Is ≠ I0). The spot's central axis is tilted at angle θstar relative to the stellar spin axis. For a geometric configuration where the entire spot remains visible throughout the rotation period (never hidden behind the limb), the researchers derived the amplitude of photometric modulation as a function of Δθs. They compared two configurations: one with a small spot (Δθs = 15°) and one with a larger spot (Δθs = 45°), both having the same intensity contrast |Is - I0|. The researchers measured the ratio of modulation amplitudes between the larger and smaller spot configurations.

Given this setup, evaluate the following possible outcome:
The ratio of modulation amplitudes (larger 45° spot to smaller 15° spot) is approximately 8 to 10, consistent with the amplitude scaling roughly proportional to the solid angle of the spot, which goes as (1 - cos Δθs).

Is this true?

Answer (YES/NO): NO